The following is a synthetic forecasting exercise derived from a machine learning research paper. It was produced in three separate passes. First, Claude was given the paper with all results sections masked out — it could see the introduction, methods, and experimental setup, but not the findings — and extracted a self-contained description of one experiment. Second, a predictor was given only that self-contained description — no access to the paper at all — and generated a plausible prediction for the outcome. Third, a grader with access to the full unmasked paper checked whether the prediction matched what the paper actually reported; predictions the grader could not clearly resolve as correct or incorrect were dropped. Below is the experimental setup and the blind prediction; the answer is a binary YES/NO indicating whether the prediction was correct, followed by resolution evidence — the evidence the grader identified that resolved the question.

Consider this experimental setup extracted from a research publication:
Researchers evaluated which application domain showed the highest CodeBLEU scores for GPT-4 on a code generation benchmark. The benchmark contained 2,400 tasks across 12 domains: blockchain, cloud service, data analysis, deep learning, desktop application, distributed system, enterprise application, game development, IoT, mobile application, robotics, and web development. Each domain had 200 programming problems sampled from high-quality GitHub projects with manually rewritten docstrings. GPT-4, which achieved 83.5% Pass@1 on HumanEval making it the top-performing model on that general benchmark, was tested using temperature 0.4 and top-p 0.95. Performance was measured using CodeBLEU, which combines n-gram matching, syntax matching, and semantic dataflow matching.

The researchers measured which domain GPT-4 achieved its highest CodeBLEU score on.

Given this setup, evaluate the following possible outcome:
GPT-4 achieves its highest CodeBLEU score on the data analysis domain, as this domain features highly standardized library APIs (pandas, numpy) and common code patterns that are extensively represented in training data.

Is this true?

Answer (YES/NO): NO